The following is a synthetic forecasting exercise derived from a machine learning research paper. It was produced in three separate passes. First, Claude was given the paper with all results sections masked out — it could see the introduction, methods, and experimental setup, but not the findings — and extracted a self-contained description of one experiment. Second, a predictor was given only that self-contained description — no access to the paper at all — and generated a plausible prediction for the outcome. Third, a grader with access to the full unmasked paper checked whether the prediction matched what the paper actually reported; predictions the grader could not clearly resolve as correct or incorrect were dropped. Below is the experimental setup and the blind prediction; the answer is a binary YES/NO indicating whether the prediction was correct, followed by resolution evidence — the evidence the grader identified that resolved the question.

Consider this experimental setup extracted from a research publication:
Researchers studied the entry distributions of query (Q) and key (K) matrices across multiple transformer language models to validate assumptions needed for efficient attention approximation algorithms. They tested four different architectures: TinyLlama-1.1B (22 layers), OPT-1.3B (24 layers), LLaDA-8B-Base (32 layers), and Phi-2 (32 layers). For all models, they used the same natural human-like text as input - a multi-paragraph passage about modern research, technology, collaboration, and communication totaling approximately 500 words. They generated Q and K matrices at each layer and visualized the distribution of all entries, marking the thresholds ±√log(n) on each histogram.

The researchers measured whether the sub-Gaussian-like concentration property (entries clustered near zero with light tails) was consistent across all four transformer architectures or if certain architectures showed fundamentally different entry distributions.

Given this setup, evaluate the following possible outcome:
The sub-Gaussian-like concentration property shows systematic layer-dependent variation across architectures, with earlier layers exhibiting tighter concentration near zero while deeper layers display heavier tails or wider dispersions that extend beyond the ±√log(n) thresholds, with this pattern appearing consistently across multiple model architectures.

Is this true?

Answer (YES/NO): NO